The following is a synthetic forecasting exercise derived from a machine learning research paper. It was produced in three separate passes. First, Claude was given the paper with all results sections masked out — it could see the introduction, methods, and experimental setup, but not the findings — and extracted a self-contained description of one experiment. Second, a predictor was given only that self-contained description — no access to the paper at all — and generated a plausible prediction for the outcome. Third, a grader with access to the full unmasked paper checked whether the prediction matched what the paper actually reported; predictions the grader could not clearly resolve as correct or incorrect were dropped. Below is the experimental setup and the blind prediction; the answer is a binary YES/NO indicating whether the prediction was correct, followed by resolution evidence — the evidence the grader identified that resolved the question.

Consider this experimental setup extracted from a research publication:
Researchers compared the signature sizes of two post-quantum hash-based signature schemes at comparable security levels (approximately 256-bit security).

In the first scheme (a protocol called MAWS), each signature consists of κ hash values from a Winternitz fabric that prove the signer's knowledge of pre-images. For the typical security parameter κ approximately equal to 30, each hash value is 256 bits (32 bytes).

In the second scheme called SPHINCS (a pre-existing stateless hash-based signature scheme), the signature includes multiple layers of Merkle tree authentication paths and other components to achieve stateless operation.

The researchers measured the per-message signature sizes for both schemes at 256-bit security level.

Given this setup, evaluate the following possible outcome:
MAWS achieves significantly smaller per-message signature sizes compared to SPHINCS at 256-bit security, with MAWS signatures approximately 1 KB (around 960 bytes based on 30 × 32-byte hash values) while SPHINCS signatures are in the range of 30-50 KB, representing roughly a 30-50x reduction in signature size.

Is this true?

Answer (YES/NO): YES